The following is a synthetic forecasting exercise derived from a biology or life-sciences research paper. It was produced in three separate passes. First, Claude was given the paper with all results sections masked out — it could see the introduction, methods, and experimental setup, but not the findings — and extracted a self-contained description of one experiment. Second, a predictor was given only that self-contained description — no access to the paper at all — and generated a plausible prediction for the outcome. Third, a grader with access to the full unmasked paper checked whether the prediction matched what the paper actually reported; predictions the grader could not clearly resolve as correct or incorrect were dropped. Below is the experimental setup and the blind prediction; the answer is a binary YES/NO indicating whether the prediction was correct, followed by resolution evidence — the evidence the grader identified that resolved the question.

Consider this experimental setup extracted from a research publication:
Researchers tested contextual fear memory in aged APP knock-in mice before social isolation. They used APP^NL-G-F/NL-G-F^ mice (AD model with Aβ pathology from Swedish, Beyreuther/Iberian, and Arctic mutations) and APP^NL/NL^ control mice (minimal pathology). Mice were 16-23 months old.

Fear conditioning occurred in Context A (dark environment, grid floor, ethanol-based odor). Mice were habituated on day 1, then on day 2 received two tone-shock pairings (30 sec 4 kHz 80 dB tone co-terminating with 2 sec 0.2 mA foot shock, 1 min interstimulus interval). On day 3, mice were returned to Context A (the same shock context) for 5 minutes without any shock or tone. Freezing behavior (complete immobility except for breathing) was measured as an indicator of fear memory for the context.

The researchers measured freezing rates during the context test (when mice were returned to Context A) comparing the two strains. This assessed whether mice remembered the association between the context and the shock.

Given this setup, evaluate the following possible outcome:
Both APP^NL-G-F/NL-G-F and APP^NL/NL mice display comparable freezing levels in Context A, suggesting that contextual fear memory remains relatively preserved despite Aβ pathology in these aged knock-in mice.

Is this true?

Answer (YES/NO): YES